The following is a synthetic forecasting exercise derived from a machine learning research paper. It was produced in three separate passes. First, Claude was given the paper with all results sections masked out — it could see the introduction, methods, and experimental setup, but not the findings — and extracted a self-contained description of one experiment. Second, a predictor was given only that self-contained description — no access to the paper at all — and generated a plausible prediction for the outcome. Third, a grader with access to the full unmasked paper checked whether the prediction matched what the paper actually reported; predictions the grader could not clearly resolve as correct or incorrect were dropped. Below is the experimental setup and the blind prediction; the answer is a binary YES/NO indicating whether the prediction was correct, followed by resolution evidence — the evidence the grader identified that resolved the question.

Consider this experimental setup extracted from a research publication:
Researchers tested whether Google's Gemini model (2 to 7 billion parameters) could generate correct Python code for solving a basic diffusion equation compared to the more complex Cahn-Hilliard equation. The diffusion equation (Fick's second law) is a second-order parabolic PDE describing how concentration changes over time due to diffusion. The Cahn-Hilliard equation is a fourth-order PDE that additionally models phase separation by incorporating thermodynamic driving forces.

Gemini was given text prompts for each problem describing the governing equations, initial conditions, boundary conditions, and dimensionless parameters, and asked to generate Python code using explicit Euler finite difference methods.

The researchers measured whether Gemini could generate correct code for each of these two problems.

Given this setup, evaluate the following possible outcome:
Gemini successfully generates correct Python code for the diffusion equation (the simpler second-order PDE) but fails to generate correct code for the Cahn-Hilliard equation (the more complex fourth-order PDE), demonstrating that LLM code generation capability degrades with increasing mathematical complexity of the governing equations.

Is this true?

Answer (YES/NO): YES